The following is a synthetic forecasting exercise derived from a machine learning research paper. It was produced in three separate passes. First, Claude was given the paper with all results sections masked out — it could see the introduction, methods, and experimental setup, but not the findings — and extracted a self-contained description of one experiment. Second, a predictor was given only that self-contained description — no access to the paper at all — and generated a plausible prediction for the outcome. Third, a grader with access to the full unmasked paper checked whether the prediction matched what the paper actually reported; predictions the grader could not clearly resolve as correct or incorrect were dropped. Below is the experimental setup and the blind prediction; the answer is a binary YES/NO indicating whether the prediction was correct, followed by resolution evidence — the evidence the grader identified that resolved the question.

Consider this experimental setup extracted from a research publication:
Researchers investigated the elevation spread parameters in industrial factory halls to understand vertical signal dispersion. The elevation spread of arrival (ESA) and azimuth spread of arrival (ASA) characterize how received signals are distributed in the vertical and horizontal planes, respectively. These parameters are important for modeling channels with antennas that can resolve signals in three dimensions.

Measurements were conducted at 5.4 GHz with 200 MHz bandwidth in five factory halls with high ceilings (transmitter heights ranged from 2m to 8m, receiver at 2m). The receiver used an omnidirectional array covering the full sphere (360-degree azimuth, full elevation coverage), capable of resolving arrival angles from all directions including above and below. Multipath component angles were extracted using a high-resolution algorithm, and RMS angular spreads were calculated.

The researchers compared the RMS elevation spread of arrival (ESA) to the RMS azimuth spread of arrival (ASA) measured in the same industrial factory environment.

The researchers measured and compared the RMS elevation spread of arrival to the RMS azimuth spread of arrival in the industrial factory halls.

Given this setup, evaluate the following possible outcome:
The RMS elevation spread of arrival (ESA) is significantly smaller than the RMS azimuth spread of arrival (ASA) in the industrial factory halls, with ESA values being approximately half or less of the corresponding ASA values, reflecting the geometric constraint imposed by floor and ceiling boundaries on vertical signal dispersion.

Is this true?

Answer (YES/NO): NO